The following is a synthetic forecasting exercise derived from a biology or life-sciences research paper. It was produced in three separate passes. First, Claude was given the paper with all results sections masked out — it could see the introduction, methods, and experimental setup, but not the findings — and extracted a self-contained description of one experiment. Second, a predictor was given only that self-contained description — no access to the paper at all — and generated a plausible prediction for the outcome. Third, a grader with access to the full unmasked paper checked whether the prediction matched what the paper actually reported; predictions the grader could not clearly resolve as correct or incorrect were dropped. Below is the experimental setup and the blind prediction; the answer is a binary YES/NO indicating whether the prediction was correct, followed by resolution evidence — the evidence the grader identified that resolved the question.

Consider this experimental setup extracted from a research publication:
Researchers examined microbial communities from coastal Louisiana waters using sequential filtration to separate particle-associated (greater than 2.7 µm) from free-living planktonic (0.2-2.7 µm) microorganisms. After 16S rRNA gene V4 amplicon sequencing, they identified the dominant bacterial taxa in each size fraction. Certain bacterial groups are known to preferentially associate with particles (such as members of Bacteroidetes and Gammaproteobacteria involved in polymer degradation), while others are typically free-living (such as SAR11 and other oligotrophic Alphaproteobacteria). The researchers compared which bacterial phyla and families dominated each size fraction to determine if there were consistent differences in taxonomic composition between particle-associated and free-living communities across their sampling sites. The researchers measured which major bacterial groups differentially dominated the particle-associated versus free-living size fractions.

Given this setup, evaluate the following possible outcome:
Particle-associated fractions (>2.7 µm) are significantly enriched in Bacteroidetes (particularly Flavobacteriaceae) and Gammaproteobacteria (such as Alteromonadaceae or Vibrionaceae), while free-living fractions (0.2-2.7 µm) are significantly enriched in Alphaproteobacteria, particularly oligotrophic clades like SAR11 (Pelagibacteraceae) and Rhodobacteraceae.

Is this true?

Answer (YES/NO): NO